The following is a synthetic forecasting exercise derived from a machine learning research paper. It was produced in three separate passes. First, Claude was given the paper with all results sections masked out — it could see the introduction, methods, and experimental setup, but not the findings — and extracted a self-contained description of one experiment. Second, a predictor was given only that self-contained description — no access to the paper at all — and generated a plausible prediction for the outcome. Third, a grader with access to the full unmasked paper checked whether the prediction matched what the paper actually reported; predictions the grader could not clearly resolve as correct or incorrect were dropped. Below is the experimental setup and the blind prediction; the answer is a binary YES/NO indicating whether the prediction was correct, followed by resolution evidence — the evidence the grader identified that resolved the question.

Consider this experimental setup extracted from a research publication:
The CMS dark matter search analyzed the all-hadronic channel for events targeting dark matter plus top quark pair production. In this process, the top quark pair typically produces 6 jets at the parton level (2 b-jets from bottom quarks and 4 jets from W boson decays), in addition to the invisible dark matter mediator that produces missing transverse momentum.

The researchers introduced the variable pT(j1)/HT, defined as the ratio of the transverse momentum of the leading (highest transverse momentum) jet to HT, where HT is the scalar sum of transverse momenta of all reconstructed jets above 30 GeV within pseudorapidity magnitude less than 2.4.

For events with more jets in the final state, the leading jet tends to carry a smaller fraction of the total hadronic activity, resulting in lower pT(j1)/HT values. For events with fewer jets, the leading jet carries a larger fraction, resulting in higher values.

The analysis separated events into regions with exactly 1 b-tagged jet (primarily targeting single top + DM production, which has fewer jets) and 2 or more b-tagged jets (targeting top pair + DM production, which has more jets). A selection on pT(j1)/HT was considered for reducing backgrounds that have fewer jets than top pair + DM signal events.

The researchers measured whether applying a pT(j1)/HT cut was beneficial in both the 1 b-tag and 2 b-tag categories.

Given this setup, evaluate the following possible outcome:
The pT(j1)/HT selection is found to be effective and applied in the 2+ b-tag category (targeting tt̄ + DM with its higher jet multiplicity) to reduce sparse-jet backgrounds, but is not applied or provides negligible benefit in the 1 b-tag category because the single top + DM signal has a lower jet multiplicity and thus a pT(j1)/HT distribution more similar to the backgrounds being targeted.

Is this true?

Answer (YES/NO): YES